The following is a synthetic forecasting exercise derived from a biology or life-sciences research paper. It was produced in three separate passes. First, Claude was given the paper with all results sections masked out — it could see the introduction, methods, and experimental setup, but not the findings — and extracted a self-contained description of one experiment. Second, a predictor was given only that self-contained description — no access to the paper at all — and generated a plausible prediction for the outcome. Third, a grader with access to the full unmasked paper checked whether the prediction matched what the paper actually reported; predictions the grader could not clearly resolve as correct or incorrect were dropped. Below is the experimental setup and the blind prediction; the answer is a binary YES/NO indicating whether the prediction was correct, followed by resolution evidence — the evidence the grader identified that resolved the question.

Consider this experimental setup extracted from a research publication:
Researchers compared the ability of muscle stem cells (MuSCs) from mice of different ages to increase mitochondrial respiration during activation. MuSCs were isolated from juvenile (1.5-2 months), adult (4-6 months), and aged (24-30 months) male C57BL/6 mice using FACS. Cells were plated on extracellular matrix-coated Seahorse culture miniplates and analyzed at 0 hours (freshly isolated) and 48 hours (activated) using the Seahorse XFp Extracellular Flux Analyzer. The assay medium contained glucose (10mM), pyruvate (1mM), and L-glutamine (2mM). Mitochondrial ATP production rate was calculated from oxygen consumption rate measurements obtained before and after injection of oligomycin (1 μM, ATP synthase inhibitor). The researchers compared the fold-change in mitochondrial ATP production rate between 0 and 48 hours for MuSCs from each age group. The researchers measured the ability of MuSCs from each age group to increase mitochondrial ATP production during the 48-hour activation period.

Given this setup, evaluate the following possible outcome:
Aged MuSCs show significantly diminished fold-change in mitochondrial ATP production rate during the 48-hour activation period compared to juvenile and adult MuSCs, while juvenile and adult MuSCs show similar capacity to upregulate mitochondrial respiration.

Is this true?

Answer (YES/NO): NO